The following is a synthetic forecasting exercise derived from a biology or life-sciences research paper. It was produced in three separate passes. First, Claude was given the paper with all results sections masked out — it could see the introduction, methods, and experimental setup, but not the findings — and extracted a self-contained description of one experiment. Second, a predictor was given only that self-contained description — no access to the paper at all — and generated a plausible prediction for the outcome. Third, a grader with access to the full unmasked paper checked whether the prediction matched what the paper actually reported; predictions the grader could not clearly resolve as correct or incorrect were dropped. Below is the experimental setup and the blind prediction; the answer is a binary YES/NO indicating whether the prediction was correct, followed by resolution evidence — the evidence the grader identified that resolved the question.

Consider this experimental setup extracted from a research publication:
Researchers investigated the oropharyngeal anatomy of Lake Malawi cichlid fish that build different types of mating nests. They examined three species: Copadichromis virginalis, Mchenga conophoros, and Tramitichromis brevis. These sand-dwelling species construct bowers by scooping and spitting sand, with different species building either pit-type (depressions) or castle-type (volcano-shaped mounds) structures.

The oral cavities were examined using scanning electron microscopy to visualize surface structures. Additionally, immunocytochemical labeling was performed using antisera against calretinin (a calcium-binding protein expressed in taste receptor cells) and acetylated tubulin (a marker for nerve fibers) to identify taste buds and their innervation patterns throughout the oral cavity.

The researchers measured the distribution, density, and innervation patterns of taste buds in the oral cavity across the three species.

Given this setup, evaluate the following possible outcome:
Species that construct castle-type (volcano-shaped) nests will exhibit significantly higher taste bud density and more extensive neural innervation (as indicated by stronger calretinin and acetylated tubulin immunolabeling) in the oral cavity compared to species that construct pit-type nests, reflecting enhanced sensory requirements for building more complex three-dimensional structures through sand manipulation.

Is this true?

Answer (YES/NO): YES